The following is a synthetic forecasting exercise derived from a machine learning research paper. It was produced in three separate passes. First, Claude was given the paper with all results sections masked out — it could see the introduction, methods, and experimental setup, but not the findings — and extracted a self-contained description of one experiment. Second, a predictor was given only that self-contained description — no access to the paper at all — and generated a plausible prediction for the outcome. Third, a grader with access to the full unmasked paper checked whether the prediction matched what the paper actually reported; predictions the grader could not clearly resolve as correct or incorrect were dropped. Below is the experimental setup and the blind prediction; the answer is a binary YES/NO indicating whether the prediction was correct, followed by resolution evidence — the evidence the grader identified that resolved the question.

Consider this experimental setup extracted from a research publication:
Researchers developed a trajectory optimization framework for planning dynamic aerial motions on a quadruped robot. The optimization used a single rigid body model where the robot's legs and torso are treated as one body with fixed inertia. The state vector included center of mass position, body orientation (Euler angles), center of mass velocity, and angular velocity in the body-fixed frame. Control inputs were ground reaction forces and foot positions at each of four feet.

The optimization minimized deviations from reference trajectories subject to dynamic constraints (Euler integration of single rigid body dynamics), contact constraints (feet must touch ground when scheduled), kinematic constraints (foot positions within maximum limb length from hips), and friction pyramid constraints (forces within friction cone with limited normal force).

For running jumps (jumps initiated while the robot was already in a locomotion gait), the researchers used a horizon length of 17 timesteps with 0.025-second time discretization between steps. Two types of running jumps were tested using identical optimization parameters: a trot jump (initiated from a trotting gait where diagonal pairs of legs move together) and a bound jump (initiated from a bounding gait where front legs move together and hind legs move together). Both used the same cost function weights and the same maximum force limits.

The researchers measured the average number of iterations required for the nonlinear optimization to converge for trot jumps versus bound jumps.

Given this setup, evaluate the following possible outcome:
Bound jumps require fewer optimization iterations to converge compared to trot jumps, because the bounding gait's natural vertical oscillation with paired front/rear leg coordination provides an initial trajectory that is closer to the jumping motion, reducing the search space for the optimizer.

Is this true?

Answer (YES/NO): NO